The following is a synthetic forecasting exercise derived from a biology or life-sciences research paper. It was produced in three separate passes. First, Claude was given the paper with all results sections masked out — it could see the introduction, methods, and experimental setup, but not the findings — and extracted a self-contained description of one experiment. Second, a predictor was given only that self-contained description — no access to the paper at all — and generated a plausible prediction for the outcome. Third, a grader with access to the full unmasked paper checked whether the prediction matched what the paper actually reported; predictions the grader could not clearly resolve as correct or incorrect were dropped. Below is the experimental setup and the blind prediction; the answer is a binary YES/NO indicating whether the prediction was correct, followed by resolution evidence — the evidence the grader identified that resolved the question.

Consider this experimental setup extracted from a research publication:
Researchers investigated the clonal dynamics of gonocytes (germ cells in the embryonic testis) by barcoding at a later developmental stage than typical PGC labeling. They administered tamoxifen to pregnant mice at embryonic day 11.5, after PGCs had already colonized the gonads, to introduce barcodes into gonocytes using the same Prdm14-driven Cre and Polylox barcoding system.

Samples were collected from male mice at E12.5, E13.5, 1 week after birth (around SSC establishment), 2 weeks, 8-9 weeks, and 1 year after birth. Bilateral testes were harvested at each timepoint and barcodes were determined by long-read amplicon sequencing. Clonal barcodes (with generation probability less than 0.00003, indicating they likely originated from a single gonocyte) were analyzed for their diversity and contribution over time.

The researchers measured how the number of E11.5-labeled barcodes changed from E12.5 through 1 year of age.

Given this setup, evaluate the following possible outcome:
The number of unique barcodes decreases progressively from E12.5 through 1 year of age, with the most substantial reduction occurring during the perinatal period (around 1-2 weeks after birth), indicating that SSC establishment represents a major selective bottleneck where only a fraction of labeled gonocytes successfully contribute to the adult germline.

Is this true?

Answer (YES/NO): NO